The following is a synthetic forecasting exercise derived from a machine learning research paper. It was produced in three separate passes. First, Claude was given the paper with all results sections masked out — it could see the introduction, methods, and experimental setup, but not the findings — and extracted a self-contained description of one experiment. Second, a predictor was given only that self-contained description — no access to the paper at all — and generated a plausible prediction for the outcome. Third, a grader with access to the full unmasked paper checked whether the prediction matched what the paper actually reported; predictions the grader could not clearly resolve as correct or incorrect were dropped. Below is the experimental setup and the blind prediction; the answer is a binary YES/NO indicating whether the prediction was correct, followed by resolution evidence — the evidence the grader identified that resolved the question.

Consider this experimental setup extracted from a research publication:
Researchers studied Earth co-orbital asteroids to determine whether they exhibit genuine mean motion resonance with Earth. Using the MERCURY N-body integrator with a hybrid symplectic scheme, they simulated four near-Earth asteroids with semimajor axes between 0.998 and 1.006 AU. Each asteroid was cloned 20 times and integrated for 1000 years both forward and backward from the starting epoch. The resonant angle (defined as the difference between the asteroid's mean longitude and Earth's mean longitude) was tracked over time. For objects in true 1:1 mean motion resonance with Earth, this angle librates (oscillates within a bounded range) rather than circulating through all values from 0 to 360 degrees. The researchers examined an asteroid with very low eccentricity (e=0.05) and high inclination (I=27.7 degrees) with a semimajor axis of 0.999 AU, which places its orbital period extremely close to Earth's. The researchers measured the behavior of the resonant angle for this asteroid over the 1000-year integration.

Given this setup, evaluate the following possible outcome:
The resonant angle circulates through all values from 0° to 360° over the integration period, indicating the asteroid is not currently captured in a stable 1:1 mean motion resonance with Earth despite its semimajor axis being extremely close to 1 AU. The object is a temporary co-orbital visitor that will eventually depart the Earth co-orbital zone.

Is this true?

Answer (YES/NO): NO